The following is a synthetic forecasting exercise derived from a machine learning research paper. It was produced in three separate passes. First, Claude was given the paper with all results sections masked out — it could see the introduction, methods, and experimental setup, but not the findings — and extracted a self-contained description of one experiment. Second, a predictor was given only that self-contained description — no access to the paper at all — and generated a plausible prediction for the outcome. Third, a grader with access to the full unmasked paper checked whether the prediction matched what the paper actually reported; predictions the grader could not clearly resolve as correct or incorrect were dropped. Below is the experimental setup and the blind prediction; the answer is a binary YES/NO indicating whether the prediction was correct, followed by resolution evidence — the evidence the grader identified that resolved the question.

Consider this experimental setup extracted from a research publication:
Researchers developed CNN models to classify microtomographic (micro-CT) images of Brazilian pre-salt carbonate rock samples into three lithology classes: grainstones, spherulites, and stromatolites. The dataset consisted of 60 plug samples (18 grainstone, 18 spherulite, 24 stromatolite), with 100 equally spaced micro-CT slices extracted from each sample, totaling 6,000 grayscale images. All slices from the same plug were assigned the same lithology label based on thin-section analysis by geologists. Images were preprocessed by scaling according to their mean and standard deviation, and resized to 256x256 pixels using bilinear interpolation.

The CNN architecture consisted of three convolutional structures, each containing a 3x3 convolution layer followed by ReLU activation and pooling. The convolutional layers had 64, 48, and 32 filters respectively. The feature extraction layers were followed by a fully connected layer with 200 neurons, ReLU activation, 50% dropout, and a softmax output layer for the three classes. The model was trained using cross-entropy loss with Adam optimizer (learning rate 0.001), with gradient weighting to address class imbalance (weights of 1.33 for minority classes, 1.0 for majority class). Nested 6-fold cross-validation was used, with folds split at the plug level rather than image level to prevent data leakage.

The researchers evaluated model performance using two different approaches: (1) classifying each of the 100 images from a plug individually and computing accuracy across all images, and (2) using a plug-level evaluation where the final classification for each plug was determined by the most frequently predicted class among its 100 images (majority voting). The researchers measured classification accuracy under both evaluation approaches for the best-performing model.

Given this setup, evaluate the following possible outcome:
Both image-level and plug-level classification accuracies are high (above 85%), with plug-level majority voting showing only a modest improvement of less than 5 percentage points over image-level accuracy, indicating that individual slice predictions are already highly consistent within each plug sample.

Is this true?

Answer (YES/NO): NO